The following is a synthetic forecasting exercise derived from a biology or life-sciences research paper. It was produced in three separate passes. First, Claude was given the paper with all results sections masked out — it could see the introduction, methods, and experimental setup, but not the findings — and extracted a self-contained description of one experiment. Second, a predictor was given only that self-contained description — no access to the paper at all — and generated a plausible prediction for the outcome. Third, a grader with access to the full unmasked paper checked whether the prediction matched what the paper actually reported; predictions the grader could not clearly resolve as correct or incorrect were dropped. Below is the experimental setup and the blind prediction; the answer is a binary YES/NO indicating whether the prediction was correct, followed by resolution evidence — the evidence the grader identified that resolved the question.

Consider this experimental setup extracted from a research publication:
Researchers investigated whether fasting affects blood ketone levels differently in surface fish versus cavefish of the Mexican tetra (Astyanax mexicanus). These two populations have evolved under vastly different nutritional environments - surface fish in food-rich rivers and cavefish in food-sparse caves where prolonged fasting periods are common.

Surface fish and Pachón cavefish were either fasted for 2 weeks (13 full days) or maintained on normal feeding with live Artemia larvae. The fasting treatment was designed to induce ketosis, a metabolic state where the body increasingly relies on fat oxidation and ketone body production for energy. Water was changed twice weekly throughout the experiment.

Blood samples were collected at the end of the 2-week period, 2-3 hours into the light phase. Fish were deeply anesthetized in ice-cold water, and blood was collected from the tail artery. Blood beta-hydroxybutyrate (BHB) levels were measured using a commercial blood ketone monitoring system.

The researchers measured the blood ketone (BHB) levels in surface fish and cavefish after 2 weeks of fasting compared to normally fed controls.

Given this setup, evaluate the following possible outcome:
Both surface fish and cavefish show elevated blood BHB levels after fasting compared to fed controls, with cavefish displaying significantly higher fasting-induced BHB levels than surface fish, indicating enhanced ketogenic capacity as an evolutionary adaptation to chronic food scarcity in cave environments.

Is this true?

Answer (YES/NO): NO